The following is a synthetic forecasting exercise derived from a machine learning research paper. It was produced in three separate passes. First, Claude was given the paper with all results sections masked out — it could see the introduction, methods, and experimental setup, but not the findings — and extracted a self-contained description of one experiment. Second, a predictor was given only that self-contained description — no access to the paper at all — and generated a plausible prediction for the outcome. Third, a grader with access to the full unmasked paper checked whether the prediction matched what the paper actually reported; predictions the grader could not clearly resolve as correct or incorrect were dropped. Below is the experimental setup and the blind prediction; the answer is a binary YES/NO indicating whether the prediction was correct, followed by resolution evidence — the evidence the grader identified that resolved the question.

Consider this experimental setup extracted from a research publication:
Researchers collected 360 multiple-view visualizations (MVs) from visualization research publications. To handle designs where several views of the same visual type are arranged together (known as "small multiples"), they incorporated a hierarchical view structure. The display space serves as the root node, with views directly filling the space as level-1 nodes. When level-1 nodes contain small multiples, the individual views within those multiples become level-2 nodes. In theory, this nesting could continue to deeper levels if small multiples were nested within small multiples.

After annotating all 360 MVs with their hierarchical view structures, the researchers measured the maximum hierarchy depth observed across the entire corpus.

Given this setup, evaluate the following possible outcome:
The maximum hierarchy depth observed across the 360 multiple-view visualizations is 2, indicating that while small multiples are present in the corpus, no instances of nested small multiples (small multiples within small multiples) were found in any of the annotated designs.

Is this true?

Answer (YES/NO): YES